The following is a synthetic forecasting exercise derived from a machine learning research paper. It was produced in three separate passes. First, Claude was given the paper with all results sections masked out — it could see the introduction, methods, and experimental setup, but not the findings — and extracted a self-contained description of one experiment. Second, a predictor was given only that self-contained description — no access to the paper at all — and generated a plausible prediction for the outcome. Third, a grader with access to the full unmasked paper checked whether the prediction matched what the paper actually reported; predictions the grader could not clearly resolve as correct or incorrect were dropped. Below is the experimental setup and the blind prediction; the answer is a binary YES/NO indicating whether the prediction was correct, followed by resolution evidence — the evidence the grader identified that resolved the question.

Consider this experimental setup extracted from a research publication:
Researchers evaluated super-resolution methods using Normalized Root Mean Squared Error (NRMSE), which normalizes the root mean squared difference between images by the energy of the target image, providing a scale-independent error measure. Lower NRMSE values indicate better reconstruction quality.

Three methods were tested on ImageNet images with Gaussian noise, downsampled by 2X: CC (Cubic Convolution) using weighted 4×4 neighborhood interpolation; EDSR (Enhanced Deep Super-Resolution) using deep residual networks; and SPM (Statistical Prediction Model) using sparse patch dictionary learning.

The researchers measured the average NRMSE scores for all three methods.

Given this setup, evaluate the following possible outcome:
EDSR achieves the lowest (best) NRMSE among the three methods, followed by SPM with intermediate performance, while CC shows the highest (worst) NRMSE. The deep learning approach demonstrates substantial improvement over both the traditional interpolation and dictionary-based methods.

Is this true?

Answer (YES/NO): NO